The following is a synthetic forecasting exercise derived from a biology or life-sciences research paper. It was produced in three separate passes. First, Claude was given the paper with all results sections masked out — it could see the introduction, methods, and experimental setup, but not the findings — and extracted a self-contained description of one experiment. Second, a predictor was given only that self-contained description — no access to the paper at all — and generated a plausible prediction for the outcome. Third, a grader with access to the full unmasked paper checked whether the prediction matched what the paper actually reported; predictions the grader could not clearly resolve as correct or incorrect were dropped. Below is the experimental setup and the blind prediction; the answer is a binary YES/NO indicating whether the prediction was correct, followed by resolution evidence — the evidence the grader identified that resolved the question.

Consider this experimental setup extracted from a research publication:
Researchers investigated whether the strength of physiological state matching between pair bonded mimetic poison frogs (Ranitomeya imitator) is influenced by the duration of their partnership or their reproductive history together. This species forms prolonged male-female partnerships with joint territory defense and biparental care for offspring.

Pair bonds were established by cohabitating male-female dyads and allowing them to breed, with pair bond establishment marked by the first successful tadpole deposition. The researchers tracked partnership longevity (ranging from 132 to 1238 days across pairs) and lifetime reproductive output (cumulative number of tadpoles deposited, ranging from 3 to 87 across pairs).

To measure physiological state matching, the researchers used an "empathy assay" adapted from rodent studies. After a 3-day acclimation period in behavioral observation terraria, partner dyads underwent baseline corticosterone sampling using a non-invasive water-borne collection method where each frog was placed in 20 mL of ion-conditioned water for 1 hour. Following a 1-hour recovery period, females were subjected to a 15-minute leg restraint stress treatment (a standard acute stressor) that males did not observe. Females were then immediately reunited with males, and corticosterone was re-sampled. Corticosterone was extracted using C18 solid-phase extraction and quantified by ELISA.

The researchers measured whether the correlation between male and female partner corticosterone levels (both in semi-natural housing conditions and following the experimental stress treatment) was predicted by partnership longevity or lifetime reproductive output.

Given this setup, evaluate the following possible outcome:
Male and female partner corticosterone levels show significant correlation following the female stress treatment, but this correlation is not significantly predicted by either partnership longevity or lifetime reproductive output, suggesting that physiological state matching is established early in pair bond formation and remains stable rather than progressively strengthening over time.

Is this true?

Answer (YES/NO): NO